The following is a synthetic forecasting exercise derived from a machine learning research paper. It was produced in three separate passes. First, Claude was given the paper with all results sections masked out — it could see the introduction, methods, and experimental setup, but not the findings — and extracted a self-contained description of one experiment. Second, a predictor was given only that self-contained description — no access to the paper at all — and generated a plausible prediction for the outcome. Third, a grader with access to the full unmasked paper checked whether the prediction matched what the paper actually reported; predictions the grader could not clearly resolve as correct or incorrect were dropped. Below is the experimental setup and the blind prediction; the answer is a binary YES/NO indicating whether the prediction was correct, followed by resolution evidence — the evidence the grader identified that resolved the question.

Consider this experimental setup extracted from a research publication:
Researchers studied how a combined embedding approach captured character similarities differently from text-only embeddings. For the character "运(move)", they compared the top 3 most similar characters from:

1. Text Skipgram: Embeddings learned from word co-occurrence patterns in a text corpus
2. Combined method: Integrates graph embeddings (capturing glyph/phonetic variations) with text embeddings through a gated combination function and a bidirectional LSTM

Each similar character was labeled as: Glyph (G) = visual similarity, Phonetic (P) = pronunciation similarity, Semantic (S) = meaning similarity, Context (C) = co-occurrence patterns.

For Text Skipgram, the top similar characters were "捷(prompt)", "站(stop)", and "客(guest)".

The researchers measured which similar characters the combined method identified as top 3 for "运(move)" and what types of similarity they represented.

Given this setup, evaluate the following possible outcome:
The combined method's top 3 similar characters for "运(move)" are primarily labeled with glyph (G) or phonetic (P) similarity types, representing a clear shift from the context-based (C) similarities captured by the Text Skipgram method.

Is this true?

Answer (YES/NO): NO